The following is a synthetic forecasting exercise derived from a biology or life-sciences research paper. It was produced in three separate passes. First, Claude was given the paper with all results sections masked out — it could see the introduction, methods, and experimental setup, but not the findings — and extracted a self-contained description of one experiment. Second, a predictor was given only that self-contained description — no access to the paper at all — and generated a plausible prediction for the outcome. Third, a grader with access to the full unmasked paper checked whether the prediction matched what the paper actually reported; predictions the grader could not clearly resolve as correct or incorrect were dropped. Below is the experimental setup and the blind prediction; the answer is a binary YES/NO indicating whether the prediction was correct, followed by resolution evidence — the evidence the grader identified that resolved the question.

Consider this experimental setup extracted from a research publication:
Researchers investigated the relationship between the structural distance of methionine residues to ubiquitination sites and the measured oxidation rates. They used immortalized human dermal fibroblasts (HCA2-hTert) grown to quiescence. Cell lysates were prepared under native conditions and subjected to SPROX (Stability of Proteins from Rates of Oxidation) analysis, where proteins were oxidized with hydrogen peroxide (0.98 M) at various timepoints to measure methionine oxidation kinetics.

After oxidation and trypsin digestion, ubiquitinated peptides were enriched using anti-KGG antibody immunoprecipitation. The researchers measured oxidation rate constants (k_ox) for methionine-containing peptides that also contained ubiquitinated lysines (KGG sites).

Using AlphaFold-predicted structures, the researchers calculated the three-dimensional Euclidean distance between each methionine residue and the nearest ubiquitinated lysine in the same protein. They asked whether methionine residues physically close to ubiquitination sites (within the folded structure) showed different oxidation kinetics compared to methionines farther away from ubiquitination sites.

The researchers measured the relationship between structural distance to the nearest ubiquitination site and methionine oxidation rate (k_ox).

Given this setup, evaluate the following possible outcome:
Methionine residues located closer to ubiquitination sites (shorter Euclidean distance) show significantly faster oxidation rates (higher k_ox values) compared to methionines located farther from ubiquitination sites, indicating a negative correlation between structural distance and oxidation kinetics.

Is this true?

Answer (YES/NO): NO